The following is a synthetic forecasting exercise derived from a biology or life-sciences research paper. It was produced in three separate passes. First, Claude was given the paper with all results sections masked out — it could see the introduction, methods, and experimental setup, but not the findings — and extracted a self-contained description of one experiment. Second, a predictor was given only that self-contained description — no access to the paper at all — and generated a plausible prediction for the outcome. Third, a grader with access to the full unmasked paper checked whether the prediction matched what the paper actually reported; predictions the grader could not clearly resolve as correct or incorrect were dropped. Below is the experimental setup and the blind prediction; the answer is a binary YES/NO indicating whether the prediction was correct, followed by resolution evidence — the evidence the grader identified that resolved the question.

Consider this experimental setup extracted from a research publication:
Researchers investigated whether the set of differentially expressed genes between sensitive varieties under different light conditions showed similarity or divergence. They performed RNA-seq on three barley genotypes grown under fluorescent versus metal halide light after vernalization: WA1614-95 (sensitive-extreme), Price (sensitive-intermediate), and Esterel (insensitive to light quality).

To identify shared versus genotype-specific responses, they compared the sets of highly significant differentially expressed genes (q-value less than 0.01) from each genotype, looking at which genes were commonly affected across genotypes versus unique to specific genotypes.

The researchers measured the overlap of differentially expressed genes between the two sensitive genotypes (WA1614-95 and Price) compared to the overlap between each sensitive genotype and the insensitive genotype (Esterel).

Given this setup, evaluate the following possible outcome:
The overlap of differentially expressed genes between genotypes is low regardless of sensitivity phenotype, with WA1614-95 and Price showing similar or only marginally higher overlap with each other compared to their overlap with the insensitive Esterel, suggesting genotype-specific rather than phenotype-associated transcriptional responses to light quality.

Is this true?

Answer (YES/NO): NO